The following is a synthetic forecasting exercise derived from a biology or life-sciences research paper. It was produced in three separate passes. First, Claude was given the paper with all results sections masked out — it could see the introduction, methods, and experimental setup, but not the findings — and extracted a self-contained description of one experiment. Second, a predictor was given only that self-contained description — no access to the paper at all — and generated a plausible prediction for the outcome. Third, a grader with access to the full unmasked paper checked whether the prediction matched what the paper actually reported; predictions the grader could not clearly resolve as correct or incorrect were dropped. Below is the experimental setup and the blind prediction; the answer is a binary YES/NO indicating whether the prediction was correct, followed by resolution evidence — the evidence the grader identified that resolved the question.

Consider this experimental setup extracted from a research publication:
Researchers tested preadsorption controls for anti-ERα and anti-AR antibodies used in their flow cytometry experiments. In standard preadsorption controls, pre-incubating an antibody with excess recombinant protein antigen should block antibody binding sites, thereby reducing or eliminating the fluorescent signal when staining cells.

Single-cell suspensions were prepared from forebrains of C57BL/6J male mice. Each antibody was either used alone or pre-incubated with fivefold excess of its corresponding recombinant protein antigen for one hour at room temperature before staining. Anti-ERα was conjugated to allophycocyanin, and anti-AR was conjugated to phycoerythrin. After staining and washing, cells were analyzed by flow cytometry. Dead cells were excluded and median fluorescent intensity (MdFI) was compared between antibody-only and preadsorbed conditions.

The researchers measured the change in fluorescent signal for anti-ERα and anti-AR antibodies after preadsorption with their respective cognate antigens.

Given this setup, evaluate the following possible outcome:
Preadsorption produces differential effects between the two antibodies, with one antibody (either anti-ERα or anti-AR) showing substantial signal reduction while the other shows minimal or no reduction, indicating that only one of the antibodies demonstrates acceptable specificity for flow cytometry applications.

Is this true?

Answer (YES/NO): NO